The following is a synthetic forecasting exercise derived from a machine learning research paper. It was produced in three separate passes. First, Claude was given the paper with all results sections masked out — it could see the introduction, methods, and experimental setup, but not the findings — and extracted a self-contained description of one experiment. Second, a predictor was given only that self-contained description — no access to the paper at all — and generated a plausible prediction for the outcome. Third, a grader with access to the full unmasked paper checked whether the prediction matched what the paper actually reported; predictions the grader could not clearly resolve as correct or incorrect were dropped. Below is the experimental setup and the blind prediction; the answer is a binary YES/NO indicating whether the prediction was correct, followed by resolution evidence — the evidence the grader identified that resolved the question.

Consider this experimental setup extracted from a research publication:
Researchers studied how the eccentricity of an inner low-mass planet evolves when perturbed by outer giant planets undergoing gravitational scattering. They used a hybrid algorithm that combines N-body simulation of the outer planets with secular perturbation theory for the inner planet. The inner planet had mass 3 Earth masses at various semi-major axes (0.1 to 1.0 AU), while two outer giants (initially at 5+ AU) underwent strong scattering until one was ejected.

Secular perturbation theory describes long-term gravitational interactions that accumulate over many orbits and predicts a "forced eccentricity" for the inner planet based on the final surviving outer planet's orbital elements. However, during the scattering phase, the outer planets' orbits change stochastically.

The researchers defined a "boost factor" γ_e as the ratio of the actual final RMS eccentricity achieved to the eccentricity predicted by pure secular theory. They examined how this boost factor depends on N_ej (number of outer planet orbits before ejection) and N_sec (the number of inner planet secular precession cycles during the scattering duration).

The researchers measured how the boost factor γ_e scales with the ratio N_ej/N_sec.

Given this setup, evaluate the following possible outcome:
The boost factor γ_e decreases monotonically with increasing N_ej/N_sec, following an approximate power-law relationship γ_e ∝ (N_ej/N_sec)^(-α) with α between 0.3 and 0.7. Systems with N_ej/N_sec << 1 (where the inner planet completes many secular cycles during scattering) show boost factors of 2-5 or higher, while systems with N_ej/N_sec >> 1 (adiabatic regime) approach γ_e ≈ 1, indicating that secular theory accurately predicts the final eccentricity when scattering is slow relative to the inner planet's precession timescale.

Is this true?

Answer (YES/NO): NO